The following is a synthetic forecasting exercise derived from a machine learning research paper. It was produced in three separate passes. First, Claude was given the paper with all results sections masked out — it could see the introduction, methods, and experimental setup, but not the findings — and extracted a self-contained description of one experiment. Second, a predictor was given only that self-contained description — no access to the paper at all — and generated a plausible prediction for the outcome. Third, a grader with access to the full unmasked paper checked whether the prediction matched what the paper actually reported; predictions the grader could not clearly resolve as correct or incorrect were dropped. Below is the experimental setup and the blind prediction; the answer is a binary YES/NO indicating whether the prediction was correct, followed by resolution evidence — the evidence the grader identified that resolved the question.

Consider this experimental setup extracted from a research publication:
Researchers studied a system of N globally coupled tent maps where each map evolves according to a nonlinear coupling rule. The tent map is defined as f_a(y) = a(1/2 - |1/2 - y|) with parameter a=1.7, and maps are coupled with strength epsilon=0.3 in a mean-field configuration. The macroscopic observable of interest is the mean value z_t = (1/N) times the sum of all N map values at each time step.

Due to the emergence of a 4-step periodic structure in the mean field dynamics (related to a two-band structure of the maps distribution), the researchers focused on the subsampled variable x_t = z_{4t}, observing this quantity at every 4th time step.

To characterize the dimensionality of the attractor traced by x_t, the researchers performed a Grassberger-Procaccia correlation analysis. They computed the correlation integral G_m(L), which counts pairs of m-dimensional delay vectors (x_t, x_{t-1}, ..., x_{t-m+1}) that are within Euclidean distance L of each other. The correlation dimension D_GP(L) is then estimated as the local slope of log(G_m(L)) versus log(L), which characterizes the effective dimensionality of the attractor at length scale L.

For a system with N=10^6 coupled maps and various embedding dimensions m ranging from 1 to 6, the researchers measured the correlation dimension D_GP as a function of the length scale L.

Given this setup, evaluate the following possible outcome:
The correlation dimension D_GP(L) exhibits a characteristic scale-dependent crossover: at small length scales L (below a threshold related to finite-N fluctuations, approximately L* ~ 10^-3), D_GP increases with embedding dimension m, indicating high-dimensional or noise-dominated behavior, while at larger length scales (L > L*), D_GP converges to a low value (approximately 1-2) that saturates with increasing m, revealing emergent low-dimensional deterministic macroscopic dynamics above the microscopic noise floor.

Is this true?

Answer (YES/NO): YES